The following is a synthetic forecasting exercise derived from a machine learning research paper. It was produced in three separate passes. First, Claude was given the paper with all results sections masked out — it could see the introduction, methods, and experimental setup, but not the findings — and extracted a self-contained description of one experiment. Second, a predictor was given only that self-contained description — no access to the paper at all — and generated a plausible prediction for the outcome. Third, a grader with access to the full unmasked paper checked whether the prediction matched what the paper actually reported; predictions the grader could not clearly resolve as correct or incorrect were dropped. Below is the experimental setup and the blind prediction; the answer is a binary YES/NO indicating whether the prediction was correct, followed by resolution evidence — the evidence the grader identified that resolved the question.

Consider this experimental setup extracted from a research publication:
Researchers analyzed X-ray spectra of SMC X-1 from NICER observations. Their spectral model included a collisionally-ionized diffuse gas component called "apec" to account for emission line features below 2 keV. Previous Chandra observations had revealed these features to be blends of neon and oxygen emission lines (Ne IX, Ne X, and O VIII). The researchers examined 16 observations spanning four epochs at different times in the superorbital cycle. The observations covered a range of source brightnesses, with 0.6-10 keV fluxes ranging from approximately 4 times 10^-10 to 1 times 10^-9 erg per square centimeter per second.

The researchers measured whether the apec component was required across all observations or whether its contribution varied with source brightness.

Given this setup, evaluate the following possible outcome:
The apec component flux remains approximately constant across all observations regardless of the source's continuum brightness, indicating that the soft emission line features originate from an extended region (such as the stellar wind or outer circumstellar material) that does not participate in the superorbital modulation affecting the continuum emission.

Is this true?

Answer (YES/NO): NO